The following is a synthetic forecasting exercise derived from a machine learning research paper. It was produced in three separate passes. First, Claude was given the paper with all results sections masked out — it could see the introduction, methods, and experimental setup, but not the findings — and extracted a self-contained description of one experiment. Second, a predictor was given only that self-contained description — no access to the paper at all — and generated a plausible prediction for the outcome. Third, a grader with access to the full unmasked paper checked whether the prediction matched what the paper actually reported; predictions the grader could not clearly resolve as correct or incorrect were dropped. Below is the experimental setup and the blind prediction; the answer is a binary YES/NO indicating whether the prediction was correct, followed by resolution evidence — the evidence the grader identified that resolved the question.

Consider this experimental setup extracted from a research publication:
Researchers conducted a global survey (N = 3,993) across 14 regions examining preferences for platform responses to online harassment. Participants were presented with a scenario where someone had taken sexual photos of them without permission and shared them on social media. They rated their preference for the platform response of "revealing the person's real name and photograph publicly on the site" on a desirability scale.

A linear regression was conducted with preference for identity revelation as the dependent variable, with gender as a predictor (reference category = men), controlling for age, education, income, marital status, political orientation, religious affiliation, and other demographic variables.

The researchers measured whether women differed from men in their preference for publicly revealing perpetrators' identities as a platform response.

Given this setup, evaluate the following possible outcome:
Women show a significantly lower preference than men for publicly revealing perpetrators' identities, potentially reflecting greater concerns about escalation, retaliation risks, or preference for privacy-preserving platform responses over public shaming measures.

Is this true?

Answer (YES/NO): NO